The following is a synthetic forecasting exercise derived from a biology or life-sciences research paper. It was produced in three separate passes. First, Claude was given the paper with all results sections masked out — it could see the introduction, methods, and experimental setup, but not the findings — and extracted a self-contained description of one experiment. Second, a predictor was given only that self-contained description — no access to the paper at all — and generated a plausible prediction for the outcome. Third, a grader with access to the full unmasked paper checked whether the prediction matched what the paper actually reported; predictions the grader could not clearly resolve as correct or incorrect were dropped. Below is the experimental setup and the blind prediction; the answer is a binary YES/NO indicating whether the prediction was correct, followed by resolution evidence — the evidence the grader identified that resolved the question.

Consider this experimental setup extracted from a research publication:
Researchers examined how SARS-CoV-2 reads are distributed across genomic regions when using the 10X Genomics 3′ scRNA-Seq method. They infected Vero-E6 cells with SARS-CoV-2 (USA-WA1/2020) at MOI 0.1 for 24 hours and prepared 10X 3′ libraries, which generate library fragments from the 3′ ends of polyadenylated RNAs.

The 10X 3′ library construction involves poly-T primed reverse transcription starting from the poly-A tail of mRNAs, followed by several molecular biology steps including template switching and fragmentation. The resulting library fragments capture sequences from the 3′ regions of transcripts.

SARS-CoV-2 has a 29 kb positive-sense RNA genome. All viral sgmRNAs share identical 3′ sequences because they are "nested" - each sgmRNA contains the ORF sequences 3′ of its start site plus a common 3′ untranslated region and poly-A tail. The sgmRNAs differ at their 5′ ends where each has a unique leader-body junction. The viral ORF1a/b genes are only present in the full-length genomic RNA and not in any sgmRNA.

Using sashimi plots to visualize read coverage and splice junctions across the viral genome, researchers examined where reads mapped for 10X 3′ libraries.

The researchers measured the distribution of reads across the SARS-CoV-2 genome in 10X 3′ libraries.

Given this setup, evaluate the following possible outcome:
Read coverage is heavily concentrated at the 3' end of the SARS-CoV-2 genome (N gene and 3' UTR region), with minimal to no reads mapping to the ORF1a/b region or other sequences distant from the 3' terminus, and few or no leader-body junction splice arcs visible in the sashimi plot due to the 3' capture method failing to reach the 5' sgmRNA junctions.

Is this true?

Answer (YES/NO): NO